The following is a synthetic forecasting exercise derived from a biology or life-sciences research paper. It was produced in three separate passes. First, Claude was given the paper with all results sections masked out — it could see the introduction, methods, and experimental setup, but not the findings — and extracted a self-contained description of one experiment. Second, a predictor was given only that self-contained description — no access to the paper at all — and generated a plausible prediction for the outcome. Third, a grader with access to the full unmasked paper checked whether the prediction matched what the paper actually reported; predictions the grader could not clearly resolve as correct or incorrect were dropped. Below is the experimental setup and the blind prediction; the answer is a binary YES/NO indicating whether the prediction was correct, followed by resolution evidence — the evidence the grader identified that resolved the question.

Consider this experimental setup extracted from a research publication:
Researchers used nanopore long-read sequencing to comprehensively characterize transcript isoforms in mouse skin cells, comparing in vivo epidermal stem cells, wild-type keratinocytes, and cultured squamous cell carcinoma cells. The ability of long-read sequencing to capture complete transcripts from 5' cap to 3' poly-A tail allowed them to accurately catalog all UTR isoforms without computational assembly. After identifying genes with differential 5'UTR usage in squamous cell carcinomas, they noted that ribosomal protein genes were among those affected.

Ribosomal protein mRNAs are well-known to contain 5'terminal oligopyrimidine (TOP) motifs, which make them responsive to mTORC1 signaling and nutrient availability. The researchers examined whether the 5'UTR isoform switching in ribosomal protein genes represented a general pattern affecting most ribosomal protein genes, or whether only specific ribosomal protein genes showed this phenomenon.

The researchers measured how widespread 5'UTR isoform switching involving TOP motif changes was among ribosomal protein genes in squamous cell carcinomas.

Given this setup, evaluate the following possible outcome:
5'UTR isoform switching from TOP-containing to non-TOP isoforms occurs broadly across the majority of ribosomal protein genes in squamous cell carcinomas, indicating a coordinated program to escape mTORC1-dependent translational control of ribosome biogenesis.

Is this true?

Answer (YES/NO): NO